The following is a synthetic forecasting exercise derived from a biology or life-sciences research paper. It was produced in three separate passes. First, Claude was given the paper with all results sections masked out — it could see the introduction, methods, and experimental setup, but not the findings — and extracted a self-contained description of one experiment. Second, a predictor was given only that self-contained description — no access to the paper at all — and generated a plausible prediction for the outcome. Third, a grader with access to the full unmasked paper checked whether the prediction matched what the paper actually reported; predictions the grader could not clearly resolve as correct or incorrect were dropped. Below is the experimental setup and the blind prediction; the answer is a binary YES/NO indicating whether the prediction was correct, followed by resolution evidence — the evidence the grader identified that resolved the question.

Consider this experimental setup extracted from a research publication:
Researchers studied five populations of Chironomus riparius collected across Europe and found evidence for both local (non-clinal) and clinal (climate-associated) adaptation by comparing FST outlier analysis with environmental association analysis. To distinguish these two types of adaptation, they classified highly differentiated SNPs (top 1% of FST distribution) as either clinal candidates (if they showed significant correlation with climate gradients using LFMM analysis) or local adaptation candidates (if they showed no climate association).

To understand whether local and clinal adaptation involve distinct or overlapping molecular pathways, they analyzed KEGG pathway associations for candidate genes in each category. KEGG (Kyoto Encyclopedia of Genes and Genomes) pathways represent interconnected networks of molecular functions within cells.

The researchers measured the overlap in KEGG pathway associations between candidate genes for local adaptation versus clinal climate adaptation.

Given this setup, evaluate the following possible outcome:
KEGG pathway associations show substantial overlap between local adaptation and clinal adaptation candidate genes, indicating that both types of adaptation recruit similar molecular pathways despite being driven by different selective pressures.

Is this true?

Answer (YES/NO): YES